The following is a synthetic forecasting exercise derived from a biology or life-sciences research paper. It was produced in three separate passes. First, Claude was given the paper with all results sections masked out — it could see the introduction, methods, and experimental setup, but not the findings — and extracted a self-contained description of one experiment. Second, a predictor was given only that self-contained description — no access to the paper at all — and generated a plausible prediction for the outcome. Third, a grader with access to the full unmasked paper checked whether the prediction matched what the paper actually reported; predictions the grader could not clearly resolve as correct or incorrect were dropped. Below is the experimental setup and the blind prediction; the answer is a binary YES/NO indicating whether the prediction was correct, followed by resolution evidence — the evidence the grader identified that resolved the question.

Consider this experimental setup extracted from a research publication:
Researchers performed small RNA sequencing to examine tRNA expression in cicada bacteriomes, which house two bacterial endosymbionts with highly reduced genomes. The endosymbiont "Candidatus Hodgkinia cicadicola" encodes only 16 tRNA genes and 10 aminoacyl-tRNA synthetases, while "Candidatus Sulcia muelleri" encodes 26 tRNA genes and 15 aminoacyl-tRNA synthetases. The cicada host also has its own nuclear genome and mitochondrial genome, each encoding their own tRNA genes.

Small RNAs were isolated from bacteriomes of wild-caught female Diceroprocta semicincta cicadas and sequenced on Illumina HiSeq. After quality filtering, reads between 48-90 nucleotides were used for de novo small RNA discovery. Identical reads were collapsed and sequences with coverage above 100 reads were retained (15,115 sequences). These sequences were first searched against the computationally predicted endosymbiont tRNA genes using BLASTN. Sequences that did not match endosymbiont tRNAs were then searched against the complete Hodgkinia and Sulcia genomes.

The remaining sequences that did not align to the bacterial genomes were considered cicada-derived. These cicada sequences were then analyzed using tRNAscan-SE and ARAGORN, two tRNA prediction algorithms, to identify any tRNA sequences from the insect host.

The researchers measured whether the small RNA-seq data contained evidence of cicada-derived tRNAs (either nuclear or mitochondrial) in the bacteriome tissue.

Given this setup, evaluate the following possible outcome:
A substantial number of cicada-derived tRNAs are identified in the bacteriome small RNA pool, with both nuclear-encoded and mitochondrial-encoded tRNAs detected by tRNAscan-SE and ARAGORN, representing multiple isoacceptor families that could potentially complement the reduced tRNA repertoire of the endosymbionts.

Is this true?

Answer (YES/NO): NO